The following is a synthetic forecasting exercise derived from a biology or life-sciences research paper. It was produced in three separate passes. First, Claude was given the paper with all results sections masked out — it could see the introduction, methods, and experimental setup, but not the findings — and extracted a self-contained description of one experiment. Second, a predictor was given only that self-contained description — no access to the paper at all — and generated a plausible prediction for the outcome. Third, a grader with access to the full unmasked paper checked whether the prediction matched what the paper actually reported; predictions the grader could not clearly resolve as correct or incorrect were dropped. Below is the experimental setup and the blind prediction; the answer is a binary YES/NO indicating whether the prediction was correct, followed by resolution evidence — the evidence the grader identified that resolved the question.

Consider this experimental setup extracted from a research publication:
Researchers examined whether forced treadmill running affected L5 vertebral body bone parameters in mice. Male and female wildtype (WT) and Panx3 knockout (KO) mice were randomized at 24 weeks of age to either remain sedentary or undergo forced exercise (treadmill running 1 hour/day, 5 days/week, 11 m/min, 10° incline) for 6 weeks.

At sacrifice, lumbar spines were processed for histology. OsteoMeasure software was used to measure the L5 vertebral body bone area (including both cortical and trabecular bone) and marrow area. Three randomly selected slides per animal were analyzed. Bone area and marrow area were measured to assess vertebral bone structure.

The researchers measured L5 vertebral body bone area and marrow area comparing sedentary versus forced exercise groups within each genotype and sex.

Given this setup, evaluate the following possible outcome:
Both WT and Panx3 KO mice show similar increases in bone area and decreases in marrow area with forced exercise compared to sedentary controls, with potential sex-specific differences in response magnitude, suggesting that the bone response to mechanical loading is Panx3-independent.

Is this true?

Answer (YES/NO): YES